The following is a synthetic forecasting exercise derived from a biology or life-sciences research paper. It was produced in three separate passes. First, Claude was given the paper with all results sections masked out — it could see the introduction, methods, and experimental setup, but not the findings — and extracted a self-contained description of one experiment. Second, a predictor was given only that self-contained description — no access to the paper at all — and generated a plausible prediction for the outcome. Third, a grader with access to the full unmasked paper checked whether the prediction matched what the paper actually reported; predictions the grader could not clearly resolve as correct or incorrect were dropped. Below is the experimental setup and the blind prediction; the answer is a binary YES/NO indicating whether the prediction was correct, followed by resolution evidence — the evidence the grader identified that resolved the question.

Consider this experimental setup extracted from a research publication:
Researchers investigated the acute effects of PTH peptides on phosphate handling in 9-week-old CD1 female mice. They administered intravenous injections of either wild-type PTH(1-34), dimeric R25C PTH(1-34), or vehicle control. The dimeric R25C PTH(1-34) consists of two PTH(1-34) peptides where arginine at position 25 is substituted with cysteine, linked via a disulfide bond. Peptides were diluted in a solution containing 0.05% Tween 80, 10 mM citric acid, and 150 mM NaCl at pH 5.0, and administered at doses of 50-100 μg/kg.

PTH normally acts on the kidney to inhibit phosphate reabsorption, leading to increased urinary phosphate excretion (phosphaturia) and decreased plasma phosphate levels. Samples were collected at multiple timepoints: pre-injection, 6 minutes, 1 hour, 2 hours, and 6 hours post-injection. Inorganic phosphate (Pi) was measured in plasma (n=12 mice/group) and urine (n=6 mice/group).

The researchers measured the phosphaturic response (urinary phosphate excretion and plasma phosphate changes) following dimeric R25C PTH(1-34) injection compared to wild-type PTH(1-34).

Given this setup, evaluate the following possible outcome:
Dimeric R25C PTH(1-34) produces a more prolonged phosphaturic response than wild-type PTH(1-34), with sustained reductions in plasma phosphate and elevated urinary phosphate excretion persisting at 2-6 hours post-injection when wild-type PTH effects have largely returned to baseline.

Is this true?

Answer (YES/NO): NO